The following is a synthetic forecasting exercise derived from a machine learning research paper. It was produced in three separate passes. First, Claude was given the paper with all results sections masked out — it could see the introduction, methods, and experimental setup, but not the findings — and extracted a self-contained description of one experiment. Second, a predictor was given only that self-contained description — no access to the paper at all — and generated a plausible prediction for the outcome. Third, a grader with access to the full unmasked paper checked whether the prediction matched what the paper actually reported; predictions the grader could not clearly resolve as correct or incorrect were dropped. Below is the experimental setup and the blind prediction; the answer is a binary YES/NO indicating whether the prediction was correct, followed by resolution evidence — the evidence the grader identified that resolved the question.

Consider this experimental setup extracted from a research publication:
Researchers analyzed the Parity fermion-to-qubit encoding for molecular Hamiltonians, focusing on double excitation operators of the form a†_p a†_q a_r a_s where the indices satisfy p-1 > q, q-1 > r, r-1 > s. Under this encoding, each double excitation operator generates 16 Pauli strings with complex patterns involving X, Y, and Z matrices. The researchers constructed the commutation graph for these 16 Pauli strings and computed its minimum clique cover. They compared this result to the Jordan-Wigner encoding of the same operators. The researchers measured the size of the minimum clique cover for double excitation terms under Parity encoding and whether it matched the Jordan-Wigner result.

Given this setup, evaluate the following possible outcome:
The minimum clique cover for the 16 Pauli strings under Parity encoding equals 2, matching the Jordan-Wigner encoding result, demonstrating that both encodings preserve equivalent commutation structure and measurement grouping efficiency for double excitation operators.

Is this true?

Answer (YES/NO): YES